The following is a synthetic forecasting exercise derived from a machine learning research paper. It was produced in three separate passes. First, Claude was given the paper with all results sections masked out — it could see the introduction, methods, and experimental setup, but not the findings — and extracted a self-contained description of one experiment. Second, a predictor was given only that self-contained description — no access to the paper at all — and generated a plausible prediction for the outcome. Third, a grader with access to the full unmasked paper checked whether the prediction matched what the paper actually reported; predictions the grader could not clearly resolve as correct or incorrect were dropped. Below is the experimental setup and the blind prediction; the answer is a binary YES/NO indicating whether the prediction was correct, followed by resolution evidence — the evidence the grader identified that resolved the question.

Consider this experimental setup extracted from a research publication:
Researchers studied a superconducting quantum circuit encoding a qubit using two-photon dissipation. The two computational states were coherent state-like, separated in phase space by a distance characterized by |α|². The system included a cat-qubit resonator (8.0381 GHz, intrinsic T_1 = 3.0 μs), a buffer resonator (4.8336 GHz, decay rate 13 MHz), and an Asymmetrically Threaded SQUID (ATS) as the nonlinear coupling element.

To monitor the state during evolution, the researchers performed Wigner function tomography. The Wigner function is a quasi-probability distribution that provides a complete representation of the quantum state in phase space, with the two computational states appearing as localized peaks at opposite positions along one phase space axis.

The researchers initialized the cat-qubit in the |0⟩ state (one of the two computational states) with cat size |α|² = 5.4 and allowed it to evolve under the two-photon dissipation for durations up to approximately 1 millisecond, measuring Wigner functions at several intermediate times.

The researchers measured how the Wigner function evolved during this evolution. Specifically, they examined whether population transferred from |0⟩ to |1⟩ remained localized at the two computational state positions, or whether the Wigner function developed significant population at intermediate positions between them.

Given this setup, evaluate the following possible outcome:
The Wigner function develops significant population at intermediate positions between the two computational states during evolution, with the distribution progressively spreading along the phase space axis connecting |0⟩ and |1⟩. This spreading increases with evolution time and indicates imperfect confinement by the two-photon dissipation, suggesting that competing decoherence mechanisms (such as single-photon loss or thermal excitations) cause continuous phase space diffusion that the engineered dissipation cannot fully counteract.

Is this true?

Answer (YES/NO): NO